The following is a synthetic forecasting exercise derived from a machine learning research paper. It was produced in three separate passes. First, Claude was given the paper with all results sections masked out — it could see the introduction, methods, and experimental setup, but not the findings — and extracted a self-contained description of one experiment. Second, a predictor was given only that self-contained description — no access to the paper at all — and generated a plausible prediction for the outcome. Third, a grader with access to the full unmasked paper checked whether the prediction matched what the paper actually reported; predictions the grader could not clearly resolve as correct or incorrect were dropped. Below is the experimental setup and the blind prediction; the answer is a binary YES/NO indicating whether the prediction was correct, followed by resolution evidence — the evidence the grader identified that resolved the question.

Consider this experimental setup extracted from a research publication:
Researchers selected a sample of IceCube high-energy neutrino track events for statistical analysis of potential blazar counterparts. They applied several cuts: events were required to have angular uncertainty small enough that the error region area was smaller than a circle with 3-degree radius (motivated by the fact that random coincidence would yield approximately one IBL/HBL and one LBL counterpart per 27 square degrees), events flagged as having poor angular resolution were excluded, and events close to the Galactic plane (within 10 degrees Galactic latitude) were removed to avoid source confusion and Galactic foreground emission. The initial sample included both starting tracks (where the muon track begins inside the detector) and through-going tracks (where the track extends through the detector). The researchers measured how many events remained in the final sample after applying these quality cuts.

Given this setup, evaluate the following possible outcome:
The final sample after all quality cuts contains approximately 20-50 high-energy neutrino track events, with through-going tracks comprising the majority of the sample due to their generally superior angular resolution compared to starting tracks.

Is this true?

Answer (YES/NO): NO